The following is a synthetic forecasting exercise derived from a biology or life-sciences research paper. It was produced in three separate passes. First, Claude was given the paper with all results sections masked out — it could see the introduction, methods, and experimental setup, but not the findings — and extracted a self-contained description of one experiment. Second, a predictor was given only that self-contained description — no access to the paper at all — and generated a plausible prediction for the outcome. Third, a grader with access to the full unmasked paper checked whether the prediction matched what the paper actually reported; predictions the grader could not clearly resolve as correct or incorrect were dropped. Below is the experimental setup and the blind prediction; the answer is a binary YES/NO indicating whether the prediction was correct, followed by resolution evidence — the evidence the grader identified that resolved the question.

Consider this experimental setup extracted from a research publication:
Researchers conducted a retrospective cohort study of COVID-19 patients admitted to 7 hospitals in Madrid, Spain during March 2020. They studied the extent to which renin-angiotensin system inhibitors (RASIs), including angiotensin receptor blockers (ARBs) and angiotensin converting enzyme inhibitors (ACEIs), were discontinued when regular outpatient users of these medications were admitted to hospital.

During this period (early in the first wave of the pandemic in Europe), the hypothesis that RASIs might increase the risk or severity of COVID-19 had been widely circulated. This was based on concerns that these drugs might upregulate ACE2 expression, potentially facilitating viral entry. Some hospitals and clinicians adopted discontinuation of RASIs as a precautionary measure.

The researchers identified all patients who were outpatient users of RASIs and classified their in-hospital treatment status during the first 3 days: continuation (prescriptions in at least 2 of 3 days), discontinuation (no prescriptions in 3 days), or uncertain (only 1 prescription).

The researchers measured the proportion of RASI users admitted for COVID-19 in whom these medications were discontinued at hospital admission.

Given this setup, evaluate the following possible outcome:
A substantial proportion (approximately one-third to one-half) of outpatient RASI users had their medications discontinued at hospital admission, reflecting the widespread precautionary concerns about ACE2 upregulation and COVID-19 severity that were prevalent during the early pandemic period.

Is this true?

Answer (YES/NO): NO